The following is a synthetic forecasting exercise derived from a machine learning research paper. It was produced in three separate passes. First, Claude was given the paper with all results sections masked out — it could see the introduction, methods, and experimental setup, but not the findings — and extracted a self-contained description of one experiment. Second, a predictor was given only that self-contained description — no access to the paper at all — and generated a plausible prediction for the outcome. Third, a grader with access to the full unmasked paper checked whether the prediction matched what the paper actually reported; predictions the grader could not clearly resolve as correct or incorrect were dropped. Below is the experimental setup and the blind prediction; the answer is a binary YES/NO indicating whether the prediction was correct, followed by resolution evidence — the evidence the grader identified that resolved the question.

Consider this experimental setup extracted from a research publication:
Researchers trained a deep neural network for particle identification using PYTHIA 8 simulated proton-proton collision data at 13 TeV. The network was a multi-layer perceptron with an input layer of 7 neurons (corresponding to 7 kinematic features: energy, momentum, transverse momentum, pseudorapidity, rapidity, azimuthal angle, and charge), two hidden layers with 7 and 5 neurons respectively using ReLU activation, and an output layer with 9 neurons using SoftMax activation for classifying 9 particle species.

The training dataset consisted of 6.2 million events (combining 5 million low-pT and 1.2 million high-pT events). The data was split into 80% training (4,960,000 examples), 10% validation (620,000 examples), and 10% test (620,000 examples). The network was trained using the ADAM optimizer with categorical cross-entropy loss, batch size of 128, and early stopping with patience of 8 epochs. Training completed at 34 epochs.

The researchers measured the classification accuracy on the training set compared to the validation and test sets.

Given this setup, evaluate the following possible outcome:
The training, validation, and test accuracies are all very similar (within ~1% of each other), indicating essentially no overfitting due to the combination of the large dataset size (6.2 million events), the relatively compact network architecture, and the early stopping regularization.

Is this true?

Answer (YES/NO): YES